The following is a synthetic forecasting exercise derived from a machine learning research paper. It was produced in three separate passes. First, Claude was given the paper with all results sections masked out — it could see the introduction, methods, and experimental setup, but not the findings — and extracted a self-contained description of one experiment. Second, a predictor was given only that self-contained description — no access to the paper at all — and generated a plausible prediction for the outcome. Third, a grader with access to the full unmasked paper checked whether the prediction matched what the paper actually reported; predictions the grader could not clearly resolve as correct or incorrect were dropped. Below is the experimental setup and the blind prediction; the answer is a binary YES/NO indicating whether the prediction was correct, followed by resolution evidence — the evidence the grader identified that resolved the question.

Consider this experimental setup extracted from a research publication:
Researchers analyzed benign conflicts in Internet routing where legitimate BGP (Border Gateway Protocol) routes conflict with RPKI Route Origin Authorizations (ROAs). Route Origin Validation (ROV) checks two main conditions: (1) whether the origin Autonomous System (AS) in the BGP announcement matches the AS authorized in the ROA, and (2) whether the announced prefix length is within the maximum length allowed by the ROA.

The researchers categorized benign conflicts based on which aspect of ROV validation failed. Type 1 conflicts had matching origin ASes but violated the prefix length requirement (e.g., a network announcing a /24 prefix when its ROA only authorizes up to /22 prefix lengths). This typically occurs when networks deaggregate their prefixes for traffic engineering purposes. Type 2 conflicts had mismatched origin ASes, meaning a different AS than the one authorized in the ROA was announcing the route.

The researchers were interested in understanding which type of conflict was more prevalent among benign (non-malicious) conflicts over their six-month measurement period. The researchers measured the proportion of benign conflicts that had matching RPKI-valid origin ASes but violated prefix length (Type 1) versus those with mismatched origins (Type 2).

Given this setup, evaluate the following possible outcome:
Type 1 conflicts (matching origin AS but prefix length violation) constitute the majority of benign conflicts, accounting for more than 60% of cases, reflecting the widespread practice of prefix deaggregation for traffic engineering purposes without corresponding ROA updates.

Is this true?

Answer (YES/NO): YES